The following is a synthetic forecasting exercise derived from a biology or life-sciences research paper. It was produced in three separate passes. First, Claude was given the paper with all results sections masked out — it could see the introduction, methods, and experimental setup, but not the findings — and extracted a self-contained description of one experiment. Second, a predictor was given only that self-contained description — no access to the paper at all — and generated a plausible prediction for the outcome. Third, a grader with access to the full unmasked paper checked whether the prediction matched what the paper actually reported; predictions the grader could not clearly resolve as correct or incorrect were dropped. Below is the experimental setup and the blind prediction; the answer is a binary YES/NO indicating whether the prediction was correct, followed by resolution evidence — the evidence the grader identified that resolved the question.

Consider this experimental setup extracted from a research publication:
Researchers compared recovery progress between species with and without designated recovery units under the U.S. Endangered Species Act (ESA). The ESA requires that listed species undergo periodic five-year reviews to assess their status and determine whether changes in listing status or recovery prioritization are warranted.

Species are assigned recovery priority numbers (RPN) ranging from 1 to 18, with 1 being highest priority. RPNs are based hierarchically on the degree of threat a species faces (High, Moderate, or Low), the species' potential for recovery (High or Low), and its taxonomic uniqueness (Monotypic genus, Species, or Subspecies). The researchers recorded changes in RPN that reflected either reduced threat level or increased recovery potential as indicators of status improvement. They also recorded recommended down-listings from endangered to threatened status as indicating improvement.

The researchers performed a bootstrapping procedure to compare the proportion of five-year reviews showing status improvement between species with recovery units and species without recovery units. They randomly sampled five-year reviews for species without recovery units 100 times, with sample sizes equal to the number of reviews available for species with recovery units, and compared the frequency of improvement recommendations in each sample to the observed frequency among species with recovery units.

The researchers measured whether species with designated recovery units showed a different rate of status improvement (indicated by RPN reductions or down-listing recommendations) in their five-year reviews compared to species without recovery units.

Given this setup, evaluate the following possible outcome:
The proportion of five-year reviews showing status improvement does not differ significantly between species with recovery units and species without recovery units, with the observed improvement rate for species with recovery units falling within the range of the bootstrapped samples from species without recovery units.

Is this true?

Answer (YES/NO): NO